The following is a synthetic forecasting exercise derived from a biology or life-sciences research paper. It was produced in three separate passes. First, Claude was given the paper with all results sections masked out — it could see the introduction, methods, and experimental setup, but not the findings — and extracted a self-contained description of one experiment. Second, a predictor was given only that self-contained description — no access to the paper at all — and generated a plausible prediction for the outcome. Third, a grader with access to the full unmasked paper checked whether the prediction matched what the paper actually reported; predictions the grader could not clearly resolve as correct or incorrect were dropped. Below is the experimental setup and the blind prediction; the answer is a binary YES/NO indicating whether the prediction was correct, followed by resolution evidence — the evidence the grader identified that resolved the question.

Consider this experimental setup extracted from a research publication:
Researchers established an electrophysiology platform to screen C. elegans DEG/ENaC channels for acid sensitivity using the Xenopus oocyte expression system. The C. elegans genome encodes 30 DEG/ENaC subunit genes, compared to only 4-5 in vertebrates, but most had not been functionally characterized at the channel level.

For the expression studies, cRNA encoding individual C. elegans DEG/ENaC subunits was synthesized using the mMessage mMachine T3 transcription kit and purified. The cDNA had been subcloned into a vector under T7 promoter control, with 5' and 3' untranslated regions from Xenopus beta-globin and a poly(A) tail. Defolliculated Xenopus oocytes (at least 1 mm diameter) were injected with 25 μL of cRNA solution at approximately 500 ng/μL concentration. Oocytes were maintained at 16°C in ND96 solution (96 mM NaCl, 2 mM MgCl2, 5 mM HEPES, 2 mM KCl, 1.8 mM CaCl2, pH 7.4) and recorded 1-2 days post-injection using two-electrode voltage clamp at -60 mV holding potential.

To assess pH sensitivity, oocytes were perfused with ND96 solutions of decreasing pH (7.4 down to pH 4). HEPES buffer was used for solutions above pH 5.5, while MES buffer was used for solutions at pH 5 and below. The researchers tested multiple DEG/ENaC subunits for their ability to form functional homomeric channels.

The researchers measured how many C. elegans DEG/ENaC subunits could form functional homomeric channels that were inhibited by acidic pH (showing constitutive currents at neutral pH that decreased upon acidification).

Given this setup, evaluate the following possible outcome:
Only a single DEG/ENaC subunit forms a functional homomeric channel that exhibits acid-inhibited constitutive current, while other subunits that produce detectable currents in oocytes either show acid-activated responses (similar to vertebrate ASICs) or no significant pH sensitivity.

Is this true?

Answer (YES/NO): NO